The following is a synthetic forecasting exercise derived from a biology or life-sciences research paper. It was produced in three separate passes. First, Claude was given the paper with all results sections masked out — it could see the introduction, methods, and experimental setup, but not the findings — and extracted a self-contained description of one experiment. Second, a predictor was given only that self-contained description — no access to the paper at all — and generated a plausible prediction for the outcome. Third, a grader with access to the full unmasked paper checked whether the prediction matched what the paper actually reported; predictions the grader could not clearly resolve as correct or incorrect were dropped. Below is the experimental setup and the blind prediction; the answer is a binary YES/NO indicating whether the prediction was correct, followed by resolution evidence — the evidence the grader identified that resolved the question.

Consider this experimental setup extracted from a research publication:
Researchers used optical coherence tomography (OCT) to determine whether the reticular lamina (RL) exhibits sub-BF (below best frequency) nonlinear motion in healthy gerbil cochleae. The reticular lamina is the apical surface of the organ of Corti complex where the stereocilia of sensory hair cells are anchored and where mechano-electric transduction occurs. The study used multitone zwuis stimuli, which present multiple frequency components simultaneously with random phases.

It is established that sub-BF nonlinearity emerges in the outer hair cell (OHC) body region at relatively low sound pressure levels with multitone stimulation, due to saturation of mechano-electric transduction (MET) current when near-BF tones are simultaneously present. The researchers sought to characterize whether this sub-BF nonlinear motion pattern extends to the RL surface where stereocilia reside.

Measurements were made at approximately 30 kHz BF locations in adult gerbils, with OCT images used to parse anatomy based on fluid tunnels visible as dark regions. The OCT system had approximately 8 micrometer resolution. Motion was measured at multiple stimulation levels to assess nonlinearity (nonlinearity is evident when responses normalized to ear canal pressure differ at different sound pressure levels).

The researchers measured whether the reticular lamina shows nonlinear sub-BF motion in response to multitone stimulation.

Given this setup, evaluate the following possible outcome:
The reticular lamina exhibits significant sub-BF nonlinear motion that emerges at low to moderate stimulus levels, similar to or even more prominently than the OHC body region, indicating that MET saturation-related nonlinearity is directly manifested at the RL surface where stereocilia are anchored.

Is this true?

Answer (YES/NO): NO